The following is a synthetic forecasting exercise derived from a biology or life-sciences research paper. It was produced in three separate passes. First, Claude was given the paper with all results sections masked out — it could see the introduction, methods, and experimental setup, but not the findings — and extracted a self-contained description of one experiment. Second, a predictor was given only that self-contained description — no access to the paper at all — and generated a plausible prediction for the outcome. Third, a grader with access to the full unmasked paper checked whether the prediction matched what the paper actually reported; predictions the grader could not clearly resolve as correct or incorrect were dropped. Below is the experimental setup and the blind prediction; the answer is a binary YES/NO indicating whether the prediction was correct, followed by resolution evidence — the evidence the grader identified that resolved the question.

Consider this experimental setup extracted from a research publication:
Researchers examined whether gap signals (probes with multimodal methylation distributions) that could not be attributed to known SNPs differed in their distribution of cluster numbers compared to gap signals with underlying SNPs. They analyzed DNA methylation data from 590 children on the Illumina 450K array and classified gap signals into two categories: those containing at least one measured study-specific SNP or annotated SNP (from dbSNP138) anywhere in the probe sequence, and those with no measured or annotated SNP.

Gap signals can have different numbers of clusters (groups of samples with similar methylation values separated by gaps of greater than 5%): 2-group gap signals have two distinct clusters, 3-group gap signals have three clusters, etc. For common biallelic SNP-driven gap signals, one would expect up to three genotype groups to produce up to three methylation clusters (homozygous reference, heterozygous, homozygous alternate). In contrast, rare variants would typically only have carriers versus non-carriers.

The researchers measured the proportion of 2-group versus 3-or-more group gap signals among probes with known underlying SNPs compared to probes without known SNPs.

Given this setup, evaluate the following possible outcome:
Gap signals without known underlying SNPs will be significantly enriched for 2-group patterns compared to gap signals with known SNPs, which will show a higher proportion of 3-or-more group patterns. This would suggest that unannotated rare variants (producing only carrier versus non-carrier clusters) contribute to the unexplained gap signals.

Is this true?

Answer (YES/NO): YES